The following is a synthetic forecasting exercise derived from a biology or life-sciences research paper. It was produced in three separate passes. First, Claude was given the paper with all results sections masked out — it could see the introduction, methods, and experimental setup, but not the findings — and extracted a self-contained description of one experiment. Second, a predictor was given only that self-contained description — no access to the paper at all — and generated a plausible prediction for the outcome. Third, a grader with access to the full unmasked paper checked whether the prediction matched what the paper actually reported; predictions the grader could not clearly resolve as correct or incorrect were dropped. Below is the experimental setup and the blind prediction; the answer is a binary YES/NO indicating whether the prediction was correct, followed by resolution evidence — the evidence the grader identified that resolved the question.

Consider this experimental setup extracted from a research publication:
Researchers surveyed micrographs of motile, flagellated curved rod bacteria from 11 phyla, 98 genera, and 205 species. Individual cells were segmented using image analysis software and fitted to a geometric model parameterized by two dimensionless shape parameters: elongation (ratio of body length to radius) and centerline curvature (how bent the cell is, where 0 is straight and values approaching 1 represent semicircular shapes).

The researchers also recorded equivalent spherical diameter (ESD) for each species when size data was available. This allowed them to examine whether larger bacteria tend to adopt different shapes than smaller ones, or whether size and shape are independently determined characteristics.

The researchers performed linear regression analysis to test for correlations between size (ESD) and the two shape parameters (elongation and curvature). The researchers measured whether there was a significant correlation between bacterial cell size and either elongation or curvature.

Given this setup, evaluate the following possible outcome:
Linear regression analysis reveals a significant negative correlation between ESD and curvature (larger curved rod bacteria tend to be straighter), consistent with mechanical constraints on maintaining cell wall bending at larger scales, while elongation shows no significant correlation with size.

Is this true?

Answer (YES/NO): NO